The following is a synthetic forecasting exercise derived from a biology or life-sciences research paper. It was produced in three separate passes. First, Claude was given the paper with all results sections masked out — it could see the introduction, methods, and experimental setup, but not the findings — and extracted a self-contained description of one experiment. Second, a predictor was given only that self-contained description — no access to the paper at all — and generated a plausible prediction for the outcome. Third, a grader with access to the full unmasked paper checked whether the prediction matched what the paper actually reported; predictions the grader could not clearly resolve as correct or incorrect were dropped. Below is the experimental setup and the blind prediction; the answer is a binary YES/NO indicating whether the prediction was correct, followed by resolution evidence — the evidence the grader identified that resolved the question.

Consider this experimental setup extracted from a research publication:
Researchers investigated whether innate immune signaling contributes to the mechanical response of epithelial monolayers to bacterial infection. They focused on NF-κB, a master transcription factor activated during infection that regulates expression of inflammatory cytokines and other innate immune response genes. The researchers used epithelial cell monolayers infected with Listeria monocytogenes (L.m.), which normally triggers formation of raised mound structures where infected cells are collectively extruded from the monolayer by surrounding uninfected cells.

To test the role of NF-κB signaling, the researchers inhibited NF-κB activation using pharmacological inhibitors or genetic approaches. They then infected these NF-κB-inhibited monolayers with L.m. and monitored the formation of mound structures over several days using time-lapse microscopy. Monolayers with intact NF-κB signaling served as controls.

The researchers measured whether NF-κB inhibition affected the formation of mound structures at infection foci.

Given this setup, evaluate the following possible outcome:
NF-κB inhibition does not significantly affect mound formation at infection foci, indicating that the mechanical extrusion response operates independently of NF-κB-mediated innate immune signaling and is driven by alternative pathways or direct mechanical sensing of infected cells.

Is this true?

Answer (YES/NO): NO